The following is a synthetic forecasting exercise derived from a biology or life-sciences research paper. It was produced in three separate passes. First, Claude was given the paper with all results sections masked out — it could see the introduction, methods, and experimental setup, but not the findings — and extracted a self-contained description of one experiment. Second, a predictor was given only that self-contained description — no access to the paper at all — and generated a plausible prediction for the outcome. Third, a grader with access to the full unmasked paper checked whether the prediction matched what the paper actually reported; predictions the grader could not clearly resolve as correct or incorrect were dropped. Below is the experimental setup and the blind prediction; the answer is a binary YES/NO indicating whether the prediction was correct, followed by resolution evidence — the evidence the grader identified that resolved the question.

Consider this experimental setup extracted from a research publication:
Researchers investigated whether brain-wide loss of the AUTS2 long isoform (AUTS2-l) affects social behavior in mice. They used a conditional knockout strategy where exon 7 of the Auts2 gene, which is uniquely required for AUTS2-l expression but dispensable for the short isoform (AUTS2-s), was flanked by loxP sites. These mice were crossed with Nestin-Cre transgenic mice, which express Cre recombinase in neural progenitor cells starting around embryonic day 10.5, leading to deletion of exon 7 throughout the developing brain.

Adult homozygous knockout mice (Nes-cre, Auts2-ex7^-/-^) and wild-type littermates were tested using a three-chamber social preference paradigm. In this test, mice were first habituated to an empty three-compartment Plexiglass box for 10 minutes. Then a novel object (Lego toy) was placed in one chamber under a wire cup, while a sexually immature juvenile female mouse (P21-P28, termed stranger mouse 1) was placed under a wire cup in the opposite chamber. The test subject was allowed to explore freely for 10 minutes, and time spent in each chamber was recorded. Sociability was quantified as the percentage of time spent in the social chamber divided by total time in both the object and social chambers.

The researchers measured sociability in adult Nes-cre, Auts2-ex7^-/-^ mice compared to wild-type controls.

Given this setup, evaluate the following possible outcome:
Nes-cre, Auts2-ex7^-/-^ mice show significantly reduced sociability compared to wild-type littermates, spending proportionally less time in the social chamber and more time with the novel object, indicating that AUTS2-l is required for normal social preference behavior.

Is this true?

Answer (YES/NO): YES